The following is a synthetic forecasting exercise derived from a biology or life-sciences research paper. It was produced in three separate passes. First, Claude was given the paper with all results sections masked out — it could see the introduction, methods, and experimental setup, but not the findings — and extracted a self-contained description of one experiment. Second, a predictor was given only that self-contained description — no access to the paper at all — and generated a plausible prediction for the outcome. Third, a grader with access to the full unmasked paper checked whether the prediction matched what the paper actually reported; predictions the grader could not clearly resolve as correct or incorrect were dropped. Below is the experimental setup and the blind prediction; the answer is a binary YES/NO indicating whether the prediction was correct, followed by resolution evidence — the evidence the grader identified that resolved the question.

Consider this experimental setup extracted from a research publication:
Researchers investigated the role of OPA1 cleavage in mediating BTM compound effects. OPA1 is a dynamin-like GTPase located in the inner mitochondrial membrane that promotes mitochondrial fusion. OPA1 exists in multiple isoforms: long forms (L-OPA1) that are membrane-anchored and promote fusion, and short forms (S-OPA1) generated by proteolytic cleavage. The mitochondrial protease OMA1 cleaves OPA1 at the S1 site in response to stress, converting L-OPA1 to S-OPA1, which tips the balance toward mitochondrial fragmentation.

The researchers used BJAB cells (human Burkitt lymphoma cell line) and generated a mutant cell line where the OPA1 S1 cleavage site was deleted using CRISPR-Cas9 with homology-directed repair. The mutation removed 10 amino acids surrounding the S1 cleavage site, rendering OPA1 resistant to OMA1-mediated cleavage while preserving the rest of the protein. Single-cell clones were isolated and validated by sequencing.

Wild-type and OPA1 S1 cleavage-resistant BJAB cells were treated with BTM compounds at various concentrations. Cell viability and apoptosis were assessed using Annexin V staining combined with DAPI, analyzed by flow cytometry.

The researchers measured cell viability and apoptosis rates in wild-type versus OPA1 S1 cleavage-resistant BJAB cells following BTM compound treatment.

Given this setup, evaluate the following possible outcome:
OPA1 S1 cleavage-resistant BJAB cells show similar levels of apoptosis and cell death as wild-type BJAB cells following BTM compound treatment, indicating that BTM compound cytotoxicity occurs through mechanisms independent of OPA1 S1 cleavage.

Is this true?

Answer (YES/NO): YES